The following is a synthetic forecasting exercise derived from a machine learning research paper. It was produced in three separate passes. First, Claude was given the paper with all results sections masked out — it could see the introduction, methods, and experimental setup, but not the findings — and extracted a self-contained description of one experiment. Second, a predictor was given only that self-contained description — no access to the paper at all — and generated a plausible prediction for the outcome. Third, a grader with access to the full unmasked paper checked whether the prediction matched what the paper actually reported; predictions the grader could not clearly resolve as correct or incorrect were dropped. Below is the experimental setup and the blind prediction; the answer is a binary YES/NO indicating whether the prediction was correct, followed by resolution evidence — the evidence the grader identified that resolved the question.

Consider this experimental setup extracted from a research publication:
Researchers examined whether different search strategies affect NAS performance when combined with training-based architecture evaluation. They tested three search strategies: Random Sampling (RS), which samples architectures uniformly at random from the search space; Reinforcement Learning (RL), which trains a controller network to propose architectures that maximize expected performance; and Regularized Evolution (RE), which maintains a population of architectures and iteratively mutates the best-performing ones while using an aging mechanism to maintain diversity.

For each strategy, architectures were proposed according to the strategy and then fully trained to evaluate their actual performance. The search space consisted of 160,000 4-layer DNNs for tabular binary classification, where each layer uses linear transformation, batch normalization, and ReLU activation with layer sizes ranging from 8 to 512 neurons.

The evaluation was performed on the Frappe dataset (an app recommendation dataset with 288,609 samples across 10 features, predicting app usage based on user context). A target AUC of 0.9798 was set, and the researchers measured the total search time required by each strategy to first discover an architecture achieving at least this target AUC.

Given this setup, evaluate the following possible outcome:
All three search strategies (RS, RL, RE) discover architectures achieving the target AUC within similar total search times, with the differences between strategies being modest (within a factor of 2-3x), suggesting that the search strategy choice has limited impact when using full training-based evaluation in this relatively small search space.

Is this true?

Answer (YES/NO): NO